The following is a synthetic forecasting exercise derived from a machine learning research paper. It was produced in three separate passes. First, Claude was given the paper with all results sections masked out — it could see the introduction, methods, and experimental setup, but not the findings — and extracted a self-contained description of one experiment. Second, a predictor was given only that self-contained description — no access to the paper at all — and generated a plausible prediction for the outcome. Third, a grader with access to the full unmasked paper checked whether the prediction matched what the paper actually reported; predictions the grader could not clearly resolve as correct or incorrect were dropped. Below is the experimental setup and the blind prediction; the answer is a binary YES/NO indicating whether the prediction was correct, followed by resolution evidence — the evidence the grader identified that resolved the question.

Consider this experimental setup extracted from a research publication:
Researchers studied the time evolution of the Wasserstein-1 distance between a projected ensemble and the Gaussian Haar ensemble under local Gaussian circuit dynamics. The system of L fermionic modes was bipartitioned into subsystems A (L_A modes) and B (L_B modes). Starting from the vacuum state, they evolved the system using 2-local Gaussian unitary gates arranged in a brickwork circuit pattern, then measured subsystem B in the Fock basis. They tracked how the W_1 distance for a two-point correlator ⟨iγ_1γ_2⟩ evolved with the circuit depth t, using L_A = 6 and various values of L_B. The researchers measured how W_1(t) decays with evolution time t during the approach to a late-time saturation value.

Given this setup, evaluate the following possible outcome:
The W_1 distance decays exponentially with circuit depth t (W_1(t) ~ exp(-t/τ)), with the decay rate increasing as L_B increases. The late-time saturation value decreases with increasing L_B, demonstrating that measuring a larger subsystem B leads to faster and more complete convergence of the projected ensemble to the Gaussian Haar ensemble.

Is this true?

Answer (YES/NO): NO